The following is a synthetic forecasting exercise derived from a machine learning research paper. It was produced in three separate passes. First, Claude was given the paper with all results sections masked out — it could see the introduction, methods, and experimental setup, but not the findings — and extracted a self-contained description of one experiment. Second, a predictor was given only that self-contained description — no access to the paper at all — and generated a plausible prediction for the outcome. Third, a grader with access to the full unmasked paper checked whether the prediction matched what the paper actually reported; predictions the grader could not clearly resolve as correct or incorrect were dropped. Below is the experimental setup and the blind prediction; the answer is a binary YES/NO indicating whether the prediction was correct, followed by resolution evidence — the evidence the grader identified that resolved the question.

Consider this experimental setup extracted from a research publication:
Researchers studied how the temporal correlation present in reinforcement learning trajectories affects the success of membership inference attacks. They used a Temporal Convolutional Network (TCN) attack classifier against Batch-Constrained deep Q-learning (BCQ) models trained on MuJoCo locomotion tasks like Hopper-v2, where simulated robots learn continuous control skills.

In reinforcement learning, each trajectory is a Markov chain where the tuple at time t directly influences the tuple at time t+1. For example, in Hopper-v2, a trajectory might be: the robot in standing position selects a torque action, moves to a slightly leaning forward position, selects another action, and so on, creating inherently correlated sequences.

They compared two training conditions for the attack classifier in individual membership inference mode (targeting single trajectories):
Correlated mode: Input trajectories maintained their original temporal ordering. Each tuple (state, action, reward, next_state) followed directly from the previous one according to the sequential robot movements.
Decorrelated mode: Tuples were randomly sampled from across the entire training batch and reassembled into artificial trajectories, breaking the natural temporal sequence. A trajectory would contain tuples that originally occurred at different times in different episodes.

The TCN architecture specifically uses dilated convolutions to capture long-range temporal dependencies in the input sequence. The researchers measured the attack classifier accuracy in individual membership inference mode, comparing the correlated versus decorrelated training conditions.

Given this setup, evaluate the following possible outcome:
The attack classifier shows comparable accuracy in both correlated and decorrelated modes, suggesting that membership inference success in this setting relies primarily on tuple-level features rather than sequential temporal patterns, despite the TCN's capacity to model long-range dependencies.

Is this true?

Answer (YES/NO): NO